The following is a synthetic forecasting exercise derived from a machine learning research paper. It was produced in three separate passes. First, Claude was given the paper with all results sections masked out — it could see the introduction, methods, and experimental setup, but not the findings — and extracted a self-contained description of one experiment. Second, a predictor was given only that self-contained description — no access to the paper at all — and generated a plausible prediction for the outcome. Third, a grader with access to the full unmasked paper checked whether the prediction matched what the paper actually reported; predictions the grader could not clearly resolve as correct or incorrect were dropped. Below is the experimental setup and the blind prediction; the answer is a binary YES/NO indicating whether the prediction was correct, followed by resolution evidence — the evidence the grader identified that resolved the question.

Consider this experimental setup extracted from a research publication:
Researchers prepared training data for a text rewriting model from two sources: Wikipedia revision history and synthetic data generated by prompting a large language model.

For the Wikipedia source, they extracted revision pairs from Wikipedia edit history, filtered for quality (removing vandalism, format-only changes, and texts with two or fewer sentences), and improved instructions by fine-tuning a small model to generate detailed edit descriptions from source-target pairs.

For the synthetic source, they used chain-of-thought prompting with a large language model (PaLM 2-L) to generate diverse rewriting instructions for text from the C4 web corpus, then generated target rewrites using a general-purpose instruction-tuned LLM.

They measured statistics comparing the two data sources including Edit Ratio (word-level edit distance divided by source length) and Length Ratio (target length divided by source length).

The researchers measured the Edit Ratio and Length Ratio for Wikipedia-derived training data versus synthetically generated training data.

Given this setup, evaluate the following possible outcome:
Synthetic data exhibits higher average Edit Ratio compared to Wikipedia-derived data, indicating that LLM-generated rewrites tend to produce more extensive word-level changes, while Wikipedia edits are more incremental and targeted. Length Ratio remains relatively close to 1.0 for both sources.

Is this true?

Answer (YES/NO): NO